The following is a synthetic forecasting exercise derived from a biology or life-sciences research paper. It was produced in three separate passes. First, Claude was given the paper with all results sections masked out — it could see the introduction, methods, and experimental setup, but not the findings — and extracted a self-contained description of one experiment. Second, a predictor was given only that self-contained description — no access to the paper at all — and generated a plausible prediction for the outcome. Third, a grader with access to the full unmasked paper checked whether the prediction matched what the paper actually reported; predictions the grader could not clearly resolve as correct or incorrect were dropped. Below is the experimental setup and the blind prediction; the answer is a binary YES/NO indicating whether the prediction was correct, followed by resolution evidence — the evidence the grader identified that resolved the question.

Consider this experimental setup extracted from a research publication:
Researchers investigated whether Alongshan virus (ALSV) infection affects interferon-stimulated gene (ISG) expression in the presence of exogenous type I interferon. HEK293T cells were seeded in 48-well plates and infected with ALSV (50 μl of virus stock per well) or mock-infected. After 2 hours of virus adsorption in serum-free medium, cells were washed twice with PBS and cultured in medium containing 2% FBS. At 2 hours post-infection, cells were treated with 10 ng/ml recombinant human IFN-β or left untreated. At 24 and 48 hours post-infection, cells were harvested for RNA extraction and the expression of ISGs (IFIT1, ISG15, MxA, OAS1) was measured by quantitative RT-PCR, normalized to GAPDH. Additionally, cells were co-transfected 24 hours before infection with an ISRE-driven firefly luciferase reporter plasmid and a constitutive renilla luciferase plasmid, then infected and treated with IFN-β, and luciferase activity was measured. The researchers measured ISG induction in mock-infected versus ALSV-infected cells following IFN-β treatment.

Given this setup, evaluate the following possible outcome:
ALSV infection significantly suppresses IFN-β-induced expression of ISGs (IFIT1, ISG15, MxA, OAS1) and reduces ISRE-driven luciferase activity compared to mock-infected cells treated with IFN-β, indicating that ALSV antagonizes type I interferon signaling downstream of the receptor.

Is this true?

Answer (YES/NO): YES